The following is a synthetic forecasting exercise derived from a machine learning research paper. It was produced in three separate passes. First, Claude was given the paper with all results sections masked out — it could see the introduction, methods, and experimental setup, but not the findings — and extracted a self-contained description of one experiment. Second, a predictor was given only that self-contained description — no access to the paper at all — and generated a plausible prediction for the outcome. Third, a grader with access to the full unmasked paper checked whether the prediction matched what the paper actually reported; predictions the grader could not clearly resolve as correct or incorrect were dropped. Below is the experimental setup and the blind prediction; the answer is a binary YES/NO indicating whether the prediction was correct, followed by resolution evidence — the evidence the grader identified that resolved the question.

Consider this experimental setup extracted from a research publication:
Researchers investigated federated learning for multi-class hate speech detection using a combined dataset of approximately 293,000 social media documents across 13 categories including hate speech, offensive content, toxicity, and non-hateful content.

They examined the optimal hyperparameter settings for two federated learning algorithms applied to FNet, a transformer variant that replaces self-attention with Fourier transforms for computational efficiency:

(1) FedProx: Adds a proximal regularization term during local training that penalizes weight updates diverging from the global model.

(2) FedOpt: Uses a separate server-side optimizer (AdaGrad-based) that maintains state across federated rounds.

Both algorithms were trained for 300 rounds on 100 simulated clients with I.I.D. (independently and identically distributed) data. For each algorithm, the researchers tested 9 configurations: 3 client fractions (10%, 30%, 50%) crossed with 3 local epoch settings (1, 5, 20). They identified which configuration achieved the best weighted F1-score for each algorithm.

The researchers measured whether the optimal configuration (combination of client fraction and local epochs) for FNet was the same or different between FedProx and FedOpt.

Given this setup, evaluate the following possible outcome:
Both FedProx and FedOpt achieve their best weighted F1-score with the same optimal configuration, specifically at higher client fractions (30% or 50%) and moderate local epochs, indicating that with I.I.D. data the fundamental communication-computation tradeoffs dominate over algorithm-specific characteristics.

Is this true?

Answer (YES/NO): NO